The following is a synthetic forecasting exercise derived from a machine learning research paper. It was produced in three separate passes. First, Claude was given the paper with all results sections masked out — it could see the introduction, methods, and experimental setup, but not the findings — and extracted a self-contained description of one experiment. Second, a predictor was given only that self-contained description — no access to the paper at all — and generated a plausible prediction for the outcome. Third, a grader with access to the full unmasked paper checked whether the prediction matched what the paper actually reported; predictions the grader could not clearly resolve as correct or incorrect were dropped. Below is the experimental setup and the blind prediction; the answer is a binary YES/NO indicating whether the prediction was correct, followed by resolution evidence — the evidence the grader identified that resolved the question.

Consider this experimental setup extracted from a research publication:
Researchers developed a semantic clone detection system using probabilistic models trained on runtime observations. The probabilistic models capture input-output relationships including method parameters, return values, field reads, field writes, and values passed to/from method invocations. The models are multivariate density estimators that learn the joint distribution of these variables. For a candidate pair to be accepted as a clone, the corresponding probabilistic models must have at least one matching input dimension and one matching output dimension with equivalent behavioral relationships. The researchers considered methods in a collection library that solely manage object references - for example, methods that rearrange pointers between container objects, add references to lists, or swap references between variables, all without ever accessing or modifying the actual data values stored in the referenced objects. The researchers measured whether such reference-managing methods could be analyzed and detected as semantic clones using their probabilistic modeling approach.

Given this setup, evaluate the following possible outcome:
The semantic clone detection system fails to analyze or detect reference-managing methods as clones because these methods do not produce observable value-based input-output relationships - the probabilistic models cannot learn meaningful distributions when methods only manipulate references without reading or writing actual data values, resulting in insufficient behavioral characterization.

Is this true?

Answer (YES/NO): YES